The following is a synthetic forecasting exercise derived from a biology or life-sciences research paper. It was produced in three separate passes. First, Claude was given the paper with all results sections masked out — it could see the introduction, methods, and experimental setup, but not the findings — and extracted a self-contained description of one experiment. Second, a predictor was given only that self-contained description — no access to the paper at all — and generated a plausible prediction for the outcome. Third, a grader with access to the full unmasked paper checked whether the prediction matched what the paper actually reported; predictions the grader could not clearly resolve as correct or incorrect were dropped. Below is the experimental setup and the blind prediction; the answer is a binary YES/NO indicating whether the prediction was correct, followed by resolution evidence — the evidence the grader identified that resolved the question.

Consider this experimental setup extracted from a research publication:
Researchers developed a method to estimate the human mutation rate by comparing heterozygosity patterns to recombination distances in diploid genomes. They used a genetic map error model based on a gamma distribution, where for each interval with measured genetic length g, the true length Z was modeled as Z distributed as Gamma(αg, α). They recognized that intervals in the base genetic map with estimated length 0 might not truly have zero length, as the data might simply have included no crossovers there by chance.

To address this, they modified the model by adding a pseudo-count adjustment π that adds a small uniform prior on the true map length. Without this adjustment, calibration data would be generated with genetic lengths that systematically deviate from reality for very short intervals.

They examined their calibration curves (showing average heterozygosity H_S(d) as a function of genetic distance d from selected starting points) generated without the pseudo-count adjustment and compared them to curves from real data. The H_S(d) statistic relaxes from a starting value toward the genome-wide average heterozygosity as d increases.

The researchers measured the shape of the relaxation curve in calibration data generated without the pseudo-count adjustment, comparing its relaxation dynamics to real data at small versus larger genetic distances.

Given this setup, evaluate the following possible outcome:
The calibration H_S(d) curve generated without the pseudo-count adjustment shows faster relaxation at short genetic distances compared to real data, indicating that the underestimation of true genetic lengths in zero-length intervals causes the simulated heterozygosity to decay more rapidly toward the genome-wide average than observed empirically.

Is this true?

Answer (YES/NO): NO